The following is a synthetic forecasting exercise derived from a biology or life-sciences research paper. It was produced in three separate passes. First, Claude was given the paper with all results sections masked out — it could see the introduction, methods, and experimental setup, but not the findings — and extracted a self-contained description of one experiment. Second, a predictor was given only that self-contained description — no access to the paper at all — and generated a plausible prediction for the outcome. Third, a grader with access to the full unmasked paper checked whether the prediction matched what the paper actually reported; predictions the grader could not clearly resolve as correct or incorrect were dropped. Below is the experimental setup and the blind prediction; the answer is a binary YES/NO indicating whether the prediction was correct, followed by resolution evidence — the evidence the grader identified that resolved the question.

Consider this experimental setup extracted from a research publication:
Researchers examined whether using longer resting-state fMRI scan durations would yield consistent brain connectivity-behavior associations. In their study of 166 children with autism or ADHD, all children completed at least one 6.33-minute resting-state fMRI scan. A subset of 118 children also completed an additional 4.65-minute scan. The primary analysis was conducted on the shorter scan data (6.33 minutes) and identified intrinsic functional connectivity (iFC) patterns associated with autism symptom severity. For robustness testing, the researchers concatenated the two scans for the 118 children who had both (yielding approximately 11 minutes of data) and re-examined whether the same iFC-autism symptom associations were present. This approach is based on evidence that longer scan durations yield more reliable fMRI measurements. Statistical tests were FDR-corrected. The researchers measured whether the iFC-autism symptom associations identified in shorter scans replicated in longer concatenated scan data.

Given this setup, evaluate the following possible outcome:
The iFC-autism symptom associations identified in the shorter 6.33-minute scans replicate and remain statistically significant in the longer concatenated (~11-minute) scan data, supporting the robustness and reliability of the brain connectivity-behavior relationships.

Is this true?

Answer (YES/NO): YES